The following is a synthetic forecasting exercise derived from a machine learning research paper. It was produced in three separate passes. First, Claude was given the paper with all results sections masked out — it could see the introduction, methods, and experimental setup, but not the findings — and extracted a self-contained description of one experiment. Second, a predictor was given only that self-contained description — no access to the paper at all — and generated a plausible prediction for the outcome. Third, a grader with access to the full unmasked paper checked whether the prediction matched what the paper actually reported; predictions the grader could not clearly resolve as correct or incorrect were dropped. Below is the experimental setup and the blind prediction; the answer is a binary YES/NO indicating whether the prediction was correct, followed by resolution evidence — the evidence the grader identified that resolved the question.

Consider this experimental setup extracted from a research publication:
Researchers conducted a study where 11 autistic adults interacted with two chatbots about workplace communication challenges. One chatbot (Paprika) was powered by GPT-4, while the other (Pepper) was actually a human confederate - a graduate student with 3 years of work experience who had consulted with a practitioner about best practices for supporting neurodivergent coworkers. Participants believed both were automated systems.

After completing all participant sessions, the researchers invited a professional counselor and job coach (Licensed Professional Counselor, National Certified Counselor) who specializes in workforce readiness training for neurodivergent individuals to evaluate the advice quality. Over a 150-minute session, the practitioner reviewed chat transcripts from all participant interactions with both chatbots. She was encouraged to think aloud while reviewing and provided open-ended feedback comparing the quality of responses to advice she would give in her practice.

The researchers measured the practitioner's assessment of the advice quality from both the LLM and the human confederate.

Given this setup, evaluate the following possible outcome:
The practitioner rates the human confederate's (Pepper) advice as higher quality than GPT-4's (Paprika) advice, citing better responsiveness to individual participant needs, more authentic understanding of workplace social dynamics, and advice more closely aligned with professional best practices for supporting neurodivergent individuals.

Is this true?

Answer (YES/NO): NO